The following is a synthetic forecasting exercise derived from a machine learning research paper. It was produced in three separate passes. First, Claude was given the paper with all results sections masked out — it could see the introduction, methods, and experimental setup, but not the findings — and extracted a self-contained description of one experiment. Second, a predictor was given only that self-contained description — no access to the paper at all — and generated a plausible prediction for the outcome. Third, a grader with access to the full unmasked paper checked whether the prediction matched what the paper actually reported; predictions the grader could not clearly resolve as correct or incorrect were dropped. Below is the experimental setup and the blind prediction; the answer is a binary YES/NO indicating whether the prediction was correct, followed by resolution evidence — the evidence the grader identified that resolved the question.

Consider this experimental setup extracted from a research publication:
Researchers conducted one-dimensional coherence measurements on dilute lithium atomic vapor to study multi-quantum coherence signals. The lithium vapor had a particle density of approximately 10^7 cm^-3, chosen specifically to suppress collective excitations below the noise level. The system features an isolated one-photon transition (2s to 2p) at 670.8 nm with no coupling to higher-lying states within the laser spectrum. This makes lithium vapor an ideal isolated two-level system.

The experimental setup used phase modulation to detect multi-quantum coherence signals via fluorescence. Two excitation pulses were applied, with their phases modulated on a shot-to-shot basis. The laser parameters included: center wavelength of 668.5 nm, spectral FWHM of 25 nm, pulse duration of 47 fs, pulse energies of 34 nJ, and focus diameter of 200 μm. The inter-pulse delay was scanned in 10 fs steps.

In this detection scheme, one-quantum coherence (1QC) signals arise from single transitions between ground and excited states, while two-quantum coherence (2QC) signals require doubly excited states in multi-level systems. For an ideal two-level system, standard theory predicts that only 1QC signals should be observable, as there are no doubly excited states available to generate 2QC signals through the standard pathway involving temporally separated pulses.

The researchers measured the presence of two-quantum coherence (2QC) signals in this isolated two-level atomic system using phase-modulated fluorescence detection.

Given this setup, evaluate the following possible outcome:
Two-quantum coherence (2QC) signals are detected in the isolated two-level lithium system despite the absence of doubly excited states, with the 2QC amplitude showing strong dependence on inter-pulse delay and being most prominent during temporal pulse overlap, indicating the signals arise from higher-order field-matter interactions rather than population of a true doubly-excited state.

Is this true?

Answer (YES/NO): YES